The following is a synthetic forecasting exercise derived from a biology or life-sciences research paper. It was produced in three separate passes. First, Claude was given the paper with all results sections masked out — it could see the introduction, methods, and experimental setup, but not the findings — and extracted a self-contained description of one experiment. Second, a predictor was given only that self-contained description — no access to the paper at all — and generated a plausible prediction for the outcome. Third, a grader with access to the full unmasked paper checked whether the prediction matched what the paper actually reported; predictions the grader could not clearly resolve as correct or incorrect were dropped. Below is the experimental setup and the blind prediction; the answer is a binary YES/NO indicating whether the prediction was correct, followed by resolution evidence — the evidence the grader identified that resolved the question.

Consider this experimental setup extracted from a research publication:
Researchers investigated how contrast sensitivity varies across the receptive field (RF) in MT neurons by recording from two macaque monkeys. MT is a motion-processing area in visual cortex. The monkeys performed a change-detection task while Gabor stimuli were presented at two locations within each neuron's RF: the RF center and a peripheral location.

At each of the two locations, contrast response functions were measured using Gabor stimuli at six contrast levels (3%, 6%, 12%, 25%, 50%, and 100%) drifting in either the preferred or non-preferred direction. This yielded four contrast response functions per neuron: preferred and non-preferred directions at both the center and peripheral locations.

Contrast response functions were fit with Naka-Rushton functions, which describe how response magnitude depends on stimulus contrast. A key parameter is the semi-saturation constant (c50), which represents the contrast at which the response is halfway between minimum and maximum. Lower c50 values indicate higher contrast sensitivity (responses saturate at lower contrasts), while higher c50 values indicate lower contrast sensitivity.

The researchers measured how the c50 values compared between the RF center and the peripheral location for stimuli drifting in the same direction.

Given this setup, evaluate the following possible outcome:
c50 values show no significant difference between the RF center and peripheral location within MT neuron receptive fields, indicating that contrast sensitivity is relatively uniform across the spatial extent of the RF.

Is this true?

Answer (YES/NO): NO